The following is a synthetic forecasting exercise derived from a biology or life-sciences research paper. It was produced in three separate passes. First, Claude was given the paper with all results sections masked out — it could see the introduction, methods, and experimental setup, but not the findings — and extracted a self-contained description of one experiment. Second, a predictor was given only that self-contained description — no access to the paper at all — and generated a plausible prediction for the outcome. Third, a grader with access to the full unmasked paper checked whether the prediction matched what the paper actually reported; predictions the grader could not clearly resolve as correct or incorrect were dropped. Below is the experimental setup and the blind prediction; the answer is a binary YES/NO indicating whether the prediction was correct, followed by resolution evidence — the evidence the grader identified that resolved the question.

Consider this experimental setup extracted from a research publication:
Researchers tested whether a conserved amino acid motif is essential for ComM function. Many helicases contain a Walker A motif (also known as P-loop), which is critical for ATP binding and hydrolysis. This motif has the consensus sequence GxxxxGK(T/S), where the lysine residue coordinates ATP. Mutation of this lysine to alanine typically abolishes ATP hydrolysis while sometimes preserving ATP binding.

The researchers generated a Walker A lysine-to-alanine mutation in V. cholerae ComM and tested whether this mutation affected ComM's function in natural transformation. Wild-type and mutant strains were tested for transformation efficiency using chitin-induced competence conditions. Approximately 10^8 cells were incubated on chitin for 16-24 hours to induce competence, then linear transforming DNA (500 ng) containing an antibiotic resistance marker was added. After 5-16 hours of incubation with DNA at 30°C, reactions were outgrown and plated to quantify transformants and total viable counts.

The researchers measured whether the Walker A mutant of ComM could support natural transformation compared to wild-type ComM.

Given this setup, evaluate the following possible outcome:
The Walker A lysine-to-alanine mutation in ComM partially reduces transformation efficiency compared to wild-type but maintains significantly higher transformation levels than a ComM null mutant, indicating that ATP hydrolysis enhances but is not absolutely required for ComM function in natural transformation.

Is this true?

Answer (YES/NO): NO